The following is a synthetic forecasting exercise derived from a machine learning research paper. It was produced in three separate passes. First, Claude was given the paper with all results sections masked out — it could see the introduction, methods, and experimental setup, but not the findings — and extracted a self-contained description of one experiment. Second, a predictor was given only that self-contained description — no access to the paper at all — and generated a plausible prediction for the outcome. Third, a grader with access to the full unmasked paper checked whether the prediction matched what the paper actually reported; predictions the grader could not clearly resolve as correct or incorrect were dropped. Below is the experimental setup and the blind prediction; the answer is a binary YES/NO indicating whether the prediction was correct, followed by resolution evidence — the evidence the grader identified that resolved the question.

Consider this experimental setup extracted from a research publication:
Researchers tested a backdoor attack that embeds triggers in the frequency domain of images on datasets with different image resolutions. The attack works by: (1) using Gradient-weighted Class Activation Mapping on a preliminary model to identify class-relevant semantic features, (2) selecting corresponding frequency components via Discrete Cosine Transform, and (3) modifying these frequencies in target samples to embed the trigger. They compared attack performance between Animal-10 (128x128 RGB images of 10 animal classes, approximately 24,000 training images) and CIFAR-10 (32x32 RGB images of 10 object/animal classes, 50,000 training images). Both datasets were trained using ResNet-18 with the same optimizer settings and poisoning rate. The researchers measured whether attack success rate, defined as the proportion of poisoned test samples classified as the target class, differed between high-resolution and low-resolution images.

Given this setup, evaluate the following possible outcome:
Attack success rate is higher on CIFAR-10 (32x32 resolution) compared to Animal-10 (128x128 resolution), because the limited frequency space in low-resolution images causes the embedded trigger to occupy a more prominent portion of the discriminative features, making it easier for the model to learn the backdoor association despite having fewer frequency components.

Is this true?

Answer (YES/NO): NO